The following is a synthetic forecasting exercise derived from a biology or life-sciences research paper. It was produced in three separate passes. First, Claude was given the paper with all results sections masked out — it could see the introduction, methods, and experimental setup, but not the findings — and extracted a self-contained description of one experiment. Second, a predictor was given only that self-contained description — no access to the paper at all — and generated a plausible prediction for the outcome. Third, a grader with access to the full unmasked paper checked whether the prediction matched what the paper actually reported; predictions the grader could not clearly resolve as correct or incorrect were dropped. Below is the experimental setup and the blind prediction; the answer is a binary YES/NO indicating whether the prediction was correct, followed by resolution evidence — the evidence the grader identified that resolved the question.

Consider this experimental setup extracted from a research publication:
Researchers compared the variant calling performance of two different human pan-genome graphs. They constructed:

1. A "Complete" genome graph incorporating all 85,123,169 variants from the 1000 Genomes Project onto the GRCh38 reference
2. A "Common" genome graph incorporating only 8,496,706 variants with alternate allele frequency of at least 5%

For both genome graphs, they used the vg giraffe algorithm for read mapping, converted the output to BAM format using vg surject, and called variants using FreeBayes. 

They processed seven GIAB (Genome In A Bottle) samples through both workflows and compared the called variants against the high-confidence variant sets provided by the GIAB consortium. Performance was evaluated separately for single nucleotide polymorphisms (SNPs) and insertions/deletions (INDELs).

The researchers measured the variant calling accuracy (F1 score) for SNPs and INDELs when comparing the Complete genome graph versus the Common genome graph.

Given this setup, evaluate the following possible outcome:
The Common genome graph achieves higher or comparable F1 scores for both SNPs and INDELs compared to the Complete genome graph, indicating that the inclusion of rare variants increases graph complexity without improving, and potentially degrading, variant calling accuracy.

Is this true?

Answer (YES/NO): YES